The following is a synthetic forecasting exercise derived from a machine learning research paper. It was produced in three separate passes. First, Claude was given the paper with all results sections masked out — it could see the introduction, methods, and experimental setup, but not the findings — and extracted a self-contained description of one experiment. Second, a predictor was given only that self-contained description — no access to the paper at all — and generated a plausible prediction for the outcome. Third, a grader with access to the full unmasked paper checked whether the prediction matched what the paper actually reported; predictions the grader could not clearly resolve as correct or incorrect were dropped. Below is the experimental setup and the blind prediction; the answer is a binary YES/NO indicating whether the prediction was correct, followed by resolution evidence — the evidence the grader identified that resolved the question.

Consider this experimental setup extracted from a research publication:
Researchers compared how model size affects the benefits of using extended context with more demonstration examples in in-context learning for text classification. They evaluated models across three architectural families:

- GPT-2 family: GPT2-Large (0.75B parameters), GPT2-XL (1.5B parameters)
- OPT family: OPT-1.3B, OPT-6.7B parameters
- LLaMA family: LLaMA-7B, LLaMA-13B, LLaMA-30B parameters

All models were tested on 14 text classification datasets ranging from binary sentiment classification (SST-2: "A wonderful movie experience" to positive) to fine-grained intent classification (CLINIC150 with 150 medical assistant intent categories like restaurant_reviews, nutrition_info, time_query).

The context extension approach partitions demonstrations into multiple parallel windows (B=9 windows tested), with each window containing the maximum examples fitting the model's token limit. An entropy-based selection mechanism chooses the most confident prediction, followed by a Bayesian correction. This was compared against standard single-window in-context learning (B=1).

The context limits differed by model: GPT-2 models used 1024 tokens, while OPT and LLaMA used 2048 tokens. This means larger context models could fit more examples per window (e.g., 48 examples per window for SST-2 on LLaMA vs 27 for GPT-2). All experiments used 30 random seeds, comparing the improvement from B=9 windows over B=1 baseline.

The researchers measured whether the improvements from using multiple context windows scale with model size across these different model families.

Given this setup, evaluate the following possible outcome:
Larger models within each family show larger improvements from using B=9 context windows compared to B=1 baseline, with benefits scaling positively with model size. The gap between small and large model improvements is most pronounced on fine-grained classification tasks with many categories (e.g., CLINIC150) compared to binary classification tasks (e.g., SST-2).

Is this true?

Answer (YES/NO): NO